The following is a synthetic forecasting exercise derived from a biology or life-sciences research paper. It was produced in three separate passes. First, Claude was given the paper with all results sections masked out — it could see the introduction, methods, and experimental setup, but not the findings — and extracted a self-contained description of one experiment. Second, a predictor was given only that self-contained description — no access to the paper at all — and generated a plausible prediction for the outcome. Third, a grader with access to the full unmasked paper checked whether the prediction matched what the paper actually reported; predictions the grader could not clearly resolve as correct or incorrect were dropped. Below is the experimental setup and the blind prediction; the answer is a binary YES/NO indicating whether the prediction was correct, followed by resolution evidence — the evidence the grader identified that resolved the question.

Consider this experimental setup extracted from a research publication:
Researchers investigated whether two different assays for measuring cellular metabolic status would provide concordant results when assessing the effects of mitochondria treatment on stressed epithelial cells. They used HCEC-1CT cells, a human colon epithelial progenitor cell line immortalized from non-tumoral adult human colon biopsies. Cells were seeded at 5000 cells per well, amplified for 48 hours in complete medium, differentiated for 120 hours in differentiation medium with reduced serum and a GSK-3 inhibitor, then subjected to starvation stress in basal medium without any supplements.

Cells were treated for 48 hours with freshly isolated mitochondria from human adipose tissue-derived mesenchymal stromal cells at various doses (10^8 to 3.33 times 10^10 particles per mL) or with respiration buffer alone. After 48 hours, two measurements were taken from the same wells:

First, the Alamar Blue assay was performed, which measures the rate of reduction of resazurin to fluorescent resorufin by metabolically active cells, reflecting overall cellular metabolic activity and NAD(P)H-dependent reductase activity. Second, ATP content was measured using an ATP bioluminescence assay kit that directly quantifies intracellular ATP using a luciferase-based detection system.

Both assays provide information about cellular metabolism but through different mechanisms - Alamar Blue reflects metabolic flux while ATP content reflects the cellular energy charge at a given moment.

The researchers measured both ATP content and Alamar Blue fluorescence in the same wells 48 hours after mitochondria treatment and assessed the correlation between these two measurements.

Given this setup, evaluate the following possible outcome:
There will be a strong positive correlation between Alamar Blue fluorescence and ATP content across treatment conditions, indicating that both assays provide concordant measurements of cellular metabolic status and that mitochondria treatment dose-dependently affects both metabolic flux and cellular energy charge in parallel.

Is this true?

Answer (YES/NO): NO